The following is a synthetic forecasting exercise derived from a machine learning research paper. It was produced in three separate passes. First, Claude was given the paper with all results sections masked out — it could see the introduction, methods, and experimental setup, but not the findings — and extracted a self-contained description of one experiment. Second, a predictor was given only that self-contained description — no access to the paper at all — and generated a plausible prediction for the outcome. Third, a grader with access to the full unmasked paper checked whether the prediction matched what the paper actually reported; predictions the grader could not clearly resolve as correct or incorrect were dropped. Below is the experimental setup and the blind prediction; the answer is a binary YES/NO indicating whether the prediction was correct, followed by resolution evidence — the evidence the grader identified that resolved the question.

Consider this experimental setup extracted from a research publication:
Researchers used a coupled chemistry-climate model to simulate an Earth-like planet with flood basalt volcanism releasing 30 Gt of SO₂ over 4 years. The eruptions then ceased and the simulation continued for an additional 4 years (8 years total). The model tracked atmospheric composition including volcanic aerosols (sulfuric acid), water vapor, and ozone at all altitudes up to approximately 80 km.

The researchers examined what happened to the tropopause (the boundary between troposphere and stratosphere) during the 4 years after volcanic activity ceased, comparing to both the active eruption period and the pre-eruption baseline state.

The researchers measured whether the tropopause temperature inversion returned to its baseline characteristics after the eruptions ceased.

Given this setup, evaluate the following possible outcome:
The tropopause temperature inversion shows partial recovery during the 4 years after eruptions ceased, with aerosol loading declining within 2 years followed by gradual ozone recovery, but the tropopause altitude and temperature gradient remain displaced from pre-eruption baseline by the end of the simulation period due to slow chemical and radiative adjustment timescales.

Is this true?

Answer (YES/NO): NO